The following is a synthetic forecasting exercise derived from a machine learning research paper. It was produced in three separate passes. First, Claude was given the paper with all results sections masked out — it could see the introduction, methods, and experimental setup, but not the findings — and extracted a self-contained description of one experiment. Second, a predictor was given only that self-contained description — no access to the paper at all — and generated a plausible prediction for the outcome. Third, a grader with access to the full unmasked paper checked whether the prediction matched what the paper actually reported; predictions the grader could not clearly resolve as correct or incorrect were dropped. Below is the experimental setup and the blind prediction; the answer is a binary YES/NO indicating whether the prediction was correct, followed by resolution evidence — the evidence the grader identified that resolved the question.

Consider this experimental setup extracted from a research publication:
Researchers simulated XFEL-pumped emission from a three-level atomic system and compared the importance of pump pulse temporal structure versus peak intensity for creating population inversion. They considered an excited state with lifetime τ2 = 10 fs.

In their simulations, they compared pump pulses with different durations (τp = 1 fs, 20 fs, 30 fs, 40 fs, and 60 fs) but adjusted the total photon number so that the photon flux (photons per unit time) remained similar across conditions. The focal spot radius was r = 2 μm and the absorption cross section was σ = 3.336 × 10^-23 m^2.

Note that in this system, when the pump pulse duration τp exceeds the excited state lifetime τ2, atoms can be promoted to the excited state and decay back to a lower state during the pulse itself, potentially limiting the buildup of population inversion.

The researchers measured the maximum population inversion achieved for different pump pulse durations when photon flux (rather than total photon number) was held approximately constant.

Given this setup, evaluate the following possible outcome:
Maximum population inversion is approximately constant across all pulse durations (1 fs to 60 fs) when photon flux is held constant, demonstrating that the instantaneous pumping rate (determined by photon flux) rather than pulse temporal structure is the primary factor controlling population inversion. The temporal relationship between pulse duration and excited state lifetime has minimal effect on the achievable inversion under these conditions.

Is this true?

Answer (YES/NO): NO